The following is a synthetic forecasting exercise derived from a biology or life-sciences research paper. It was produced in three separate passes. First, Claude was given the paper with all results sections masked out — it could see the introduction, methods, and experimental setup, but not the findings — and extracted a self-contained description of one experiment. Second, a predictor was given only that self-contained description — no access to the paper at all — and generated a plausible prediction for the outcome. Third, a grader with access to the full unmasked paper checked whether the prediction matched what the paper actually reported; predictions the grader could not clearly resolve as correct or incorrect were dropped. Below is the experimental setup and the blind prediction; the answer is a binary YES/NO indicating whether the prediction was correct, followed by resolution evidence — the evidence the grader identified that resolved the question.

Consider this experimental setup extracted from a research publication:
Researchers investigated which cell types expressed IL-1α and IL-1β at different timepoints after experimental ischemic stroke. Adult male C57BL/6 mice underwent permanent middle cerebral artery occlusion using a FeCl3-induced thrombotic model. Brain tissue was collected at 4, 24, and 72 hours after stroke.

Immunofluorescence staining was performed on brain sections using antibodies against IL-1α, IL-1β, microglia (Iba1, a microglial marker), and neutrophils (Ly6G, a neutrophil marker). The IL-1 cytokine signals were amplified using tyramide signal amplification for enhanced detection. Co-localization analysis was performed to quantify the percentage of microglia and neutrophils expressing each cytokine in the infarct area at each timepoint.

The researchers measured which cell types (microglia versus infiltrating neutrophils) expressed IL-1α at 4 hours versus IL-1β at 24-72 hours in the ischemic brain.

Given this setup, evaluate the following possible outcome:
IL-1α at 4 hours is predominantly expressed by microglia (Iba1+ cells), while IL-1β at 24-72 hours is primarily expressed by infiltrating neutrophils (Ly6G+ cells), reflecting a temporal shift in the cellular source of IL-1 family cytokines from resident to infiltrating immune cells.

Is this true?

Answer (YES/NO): YES